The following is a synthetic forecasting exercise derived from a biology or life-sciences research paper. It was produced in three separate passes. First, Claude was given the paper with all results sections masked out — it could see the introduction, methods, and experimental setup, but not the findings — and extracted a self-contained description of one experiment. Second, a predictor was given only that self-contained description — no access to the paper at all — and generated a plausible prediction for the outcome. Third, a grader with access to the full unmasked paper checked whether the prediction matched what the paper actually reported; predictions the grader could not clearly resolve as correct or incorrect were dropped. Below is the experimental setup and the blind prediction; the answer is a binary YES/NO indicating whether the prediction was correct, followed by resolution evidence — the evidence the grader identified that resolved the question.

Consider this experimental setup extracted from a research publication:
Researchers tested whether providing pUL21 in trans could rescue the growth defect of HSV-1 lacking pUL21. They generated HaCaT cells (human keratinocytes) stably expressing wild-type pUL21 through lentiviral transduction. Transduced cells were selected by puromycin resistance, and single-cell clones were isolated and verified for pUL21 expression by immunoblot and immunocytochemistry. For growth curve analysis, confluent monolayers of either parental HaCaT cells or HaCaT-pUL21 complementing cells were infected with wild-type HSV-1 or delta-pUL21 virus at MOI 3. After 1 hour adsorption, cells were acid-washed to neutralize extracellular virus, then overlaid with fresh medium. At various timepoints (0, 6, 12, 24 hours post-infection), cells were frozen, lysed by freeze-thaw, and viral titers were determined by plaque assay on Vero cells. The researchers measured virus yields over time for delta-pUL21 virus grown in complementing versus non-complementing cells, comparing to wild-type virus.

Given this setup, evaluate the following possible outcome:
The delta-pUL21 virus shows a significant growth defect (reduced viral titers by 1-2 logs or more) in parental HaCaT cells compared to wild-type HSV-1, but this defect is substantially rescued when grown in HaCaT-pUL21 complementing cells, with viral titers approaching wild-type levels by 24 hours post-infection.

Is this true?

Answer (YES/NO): YES